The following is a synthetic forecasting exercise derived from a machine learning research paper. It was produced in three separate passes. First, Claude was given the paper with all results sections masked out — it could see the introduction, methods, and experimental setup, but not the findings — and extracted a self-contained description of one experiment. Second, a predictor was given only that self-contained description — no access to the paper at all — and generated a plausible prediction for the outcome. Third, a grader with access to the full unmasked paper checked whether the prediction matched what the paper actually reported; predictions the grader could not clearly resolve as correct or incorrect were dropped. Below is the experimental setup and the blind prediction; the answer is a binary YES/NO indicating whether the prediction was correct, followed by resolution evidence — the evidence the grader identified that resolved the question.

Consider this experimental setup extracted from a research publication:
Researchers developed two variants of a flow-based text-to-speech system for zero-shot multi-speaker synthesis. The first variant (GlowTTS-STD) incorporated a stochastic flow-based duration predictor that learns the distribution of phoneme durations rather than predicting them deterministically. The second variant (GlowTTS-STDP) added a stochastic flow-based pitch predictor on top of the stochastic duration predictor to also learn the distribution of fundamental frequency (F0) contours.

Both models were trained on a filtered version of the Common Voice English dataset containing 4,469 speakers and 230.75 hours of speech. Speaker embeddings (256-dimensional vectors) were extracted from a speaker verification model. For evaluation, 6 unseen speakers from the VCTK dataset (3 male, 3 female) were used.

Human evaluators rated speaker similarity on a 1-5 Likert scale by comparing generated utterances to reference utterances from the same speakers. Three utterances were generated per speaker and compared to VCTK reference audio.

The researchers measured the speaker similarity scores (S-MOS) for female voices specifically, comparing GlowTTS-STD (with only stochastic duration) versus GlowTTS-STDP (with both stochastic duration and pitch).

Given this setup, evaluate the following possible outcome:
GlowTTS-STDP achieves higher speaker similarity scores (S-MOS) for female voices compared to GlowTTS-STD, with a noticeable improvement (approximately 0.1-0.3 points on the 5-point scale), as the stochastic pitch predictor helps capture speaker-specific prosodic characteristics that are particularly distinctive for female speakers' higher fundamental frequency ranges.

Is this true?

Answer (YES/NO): NO